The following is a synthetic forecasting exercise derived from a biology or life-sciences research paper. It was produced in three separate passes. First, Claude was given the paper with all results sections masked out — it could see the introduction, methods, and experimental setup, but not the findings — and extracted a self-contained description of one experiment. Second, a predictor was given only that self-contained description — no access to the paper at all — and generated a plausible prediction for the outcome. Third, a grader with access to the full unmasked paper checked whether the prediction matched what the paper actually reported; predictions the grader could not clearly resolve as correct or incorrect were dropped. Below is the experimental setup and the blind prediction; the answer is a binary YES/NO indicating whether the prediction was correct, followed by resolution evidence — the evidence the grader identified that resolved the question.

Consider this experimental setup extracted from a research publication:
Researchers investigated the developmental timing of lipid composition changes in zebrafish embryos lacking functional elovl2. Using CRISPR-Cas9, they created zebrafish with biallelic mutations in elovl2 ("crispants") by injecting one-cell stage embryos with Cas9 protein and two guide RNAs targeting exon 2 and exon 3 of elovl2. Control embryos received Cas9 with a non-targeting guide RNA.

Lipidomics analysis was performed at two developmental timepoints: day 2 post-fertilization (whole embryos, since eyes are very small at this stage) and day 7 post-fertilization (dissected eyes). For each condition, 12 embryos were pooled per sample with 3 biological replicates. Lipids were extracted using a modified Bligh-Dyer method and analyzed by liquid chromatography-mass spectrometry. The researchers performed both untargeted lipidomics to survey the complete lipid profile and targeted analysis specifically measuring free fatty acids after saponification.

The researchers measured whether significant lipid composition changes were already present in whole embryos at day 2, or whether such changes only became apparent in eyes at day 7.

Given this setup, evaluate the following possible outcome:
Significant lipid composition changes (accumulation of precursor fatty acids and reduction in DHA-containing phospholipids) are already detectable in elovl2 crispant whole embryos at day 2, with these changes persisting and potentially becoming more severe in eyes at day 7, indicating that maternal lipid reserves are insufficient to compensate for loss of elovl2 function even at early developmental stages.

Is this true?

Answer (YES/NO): NO